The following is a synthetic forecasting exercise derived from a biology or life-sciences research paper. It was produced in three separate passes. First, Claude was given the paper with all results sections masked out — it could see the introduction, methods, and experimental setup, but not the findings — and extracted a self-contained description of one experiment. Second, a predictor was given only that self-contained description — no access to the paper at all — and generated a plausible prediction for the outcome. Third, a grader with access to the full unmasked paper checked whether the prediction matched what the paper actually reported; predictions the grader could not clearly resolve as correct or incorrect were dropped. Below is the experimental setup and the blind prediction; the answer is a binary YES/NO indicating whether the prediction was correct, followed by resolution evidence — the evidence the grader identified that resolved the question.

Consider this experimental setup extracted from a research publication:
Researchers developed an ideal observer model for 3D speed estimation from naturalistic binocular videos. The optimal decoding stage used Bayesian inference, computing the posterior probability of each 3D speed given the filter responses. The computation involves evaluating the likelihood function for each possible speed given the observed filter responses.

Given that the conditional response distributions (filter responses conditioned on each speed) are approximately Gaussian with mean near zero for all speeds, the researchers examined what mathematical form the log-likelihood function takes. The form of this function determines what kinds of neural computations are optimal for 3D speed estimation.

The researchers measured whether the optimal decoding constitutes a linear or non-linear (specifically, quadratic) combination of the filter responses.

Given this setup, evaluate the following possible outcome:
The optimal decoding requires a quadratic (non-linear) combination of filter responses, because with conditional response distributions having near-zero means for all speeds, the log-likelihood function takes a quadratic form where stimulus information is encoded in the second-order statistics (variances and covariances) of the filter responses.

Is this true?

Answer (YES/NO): YES